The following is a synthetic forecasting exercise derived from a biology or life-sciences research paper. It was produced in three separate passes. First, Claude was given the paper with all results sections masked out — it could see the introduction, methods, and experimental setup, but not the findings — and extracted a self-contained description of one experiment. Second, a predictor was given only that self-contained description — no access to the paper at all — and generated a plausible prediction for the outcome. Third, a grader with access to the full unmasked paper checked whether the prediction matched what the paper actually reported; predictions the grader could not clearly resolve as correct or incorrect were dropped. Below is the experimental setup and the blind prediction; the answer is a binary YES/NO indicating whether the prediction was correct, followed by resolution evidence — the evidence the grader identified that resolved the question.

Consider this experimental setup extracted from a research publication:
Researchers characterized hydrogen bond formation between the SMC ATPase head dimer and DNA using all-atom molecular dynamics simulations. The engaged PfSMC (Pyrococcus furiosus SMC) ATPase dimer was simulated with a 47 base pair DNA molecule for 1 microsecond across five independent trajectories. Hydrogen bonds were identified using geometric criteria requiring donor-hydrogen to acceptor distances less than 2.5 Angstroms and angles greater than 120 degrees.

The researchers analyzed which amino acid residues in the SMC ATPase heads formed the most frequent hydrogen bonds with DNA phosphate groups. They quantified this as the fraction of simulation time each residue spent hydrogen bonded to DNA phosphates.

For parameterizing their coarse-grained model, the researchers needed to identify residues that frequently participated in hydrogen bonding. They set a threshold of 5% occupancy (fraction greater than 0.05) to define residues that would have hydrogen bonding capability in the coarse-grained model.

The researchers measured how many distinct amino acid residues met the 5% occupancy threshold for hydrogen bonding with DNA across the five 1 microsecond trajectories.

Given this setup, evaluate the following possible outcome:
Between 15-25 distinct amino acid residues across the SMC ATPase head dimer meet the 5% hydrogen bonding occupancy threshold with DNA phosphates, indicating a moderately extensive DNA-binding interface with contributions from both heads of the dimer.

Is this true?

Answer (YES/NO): YES